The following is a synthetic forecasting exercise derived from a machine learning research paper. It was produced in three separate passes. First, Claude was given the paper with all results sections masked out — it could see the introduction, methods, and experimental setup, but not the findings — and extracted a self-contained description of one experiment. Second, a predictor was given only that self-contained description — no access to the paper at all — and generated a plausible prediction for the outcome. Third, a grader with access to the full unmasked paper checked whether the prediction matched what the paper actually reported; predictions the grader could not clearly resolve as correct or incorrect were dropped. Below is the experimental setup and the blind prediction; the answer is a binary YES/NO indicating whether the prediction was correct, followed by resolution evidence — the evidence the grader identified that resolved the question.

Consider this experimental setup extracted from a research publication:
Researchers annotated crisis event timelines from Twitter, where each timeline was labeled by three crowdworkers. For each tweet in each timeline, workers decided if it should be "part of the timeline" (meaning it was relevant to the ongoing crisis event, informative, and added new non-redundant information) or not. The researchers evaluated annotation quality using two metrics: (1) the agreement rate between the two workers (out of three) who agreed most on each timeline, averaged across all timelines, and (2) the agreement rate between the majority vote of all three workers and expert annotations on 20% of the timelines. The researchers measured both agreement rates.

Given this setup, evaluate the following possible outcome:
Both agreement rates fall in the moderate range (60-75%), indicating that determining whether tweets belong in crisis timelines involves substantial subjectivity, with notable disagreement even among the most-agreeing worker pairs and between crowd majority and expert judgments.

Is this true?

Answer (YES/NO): NO